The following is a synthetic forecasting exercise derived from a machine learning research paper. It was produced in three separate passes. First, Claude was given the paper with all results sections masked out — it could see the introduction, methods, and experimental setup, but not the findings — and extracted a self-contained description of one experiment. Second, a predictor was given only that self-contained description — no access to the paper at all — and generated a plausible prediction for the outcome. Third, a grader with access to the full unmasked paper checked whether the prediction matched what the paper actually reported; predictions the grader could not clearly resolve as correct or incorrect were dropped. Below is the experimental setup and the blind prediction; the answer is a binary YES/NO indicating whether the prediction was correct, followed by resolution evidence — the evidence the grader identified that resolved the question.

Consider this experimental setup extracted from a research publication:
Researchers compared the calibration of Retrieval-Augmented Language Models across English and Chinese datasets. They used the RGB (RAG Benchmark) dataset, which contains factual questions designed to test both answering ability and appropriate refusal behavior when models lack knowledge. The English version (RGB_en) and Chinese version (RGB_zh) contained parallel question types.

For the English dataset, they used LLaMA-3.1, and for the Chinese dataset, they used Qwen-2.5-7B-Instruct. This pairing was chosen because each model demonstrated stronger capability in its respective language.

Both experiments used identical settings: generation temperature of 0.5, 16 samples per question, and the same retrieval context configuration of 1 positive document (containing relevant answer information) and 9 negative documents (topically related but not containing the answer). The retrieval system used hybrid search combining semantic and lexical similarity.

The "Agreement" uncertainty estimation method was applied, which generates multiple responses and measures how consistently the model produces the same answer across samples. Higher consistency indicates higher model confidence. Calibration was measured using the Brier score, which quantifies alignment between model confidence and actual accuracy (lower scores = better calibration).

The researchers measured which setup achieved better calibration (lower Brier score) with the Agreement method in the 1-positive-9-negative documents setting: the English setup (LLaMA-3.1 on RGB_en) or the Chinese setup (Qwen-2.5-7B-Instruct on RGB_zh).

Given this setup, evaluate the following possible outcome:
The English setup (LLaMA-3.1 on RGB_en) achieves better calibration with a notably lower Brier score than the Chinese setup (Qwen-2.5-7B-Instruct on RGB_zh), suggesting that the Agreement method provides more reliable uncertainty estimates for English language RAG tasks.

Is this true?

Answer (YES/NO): YES